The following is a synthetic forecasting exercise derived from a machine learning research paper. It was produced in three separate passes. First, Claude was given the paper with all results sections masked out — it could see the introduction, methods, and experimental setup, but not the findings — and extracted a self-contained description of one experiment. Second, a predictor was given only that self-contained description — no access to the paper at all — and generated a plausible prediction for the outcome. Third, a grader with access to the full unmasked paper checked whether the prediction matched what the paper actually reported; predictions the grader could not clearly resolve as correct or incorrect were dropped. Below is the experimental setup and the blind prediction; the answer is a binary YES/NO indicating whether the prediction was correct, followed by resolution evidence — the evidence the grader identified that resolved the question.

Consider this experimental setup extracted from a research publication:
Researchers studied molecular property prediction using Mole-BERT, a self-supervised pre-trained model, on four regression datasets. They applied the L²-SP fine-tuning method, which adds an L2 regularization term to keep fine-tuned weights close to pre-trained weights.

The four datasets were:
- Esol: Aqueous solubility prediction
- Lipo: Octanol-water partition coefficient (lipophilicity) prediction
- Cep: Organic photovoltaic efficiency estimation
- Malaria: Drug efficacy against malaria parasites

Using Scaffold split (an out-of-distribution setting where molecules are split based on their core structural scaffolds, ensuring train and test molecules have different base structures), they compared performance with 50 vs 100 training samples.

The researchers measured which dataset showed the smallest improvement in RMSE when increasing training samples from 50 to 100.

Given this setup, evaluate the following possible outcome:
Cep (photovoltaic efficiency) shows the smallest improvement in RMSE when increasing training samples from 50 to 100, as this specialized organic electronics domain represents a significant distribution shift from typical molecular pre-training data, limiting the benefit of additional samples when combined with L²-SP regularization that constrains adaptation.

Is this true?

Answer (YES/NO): NO